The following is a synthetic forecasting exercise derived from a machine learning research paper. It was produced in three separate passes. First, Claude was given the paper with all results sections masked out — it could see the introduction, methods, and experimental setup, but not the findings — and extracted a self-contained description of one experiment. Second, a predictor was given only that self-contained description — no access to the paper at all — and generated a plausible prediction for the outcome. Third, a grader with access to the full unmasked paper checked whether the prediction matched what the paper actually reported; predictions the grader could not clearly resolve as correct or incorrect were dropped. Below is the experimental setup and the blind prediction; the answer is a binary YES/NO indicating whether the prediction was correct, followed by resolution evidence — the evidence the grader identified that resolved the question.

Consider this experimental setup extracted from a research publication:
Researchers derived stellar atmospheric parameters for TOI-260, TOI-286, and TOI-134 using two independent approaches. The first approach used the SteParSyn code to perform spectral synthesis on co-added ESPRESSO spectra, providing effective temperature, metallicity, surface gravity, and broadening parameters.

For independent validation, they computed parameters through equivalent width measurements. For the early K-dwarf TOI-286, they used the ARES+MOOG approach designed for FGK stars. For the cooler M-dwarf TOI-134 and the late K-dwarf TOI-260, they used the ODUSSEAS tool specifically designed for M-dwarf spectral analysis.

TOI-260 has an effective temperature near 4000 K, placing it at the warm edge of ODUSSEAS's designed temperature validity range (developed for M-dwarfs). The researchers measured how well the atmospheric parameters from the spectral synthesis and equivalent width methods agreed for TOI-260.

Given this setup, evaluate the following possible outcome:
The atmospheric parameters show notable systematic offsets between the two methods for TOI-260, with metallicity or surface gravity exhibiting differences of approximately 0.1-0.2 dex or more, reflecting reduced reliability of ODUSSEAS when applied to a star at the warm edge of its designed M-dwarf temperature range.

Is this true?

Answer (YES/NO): YES